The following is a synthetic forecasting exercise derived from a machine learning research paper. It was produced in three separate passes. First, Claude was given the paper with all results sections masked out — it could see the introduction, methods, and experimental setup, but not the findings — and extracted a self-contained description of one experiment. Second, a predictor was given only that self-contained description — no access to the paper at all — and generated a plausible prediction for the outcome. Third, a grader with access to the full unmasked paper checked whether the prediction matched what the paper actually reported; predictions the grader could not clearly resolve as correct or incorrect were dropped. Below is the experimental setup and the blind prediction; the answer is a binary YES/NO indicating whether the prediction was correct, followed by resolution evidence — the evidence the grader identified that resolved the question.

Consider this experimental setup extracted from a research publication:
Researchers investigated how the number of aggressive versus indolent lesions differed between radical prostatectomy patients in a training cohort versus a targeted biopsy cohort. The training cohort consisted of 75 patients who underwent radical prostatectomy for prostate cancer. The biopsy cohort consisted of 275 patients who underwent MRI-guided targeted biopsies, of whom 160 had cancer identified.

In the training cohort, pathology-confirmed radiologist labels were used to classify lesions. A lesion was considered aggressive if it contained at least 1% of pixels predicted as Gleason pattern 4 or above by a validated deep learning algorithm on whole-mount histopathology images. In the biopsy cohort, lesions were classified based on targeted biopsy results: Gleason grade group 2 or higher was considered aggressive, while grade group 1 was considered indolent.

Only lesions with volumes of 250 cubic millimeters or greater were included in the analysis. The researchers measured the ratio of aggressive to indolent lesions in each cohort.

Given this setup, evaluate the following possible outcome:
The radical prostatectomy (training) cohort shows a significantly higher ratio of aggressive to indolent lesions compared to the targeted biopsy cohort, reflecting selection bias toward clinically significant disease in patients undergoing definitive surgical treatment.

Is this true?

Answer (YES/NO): YES